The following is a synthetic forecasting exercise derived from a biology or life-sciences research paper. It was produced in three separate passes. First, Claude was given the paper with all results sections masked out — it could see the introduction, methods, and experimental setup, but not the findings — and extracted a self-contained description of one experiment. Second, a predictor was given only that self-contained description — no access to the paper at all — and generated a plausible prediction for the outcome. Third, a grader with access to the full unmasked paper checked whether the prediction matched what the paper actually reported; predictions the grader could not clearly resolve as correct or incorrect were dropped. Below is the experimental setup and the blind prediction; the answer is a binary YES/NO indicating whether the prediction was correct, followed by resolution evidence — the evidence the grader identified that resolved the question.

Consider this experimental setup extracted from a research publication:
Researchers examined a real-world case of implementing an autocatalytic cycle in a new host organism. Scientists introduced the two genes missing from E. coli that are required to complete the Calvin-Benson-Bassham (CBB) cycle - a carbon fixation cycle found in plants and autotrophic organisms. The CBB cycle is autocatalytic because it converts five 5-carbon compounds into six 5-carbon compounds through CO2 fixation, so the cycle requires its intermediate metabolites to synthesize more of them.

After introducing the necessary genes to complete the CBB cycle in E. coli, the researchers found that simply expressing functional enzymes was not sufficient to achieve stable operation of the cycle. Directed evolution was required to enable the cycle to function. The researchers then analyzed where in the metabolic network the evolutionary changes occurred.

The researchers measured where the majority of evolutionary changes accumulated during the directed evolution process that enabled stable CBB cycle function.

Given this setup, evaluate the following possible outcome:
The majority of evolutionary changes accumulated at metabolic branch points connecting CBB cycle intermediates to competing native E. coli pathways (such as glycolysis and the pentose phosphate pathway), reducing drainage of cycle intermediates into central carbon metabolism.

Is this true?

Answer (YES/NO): YES